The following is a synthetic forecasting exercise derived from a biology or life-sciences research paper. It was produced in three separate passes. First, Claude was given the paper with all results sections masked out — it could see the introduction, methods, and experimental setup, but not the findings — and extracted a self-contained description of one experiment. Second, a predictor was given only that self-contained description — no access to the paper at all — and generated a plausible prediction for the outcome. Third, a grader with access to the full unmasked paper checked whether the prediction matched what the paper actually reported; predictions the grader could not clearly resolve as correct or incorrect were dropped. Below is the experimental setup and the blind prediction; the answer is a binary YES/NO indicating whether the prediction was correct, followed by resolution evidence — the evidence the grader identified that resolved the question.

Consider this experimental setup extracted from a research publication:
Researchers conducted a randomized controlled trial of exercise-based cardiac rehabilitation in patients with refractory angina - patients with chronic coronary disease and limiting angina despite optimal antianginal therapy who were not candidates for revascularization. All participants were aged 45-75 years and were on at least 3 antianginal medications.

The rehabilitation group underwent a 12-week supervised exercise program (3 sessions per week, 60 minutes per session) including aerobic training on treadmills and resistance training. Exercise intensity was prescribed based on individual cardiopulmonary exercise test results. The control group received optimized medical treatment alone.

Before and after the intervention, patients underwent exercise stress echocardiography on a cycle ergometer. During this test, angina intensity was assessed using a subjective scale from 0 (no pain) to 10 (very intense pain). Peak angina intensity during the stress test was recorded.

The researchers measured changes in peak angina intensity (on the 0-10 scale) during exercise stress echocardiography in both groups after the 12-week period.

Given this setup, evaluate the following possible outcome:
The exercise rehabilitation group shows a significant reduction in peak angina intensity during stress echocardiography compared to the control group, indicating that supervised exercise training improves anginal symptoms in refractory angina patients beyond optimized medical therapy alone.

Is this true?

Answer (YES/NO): YES